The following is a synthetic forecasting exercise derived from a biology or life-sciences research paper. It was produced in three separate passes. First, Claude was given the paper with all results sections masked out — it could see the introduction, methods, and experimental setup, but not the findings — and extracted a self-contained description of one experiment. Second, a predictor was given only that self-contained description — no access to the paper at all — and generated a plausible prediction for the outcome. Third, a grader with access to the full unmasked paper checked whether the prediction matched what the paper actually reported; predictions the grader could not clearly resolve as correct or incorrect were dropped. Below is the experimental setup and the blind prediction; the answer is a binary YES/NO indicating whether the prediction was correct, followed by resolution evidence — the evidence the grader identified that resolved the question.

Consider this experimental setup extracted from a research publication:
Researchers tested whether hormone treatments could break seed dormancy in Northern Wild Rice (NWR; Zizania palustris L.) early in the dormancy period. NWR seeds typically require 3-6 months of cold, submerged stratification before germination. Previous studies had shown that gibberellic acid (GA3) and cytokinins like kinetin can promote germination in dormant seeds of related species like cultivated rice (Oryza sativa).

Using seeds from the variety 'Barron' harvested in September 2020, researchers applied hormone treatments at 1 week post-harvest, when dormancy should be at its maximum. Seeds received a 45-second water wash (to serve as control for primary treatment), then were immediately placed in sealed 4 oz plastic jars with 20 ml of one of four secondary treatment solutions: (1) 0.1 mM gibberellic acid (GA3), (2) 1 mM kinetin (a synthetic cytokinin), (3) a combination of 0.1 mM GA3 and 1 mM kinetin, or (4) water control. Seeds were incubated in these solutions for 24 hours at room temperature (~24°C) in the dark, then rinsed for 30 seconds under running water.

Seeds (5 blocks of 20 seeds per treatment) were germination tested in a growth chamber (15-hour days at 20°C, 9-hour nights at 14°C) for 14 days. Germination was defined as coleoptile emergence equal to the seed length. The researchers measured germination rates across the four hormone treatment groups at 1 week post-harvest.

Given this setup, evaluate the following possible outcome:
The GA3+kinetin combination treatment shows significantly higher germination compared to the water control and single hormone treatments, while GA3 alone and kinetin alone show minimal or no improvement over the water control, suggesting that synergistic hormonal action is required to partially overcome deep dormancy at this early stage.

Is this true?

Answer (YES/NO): NO